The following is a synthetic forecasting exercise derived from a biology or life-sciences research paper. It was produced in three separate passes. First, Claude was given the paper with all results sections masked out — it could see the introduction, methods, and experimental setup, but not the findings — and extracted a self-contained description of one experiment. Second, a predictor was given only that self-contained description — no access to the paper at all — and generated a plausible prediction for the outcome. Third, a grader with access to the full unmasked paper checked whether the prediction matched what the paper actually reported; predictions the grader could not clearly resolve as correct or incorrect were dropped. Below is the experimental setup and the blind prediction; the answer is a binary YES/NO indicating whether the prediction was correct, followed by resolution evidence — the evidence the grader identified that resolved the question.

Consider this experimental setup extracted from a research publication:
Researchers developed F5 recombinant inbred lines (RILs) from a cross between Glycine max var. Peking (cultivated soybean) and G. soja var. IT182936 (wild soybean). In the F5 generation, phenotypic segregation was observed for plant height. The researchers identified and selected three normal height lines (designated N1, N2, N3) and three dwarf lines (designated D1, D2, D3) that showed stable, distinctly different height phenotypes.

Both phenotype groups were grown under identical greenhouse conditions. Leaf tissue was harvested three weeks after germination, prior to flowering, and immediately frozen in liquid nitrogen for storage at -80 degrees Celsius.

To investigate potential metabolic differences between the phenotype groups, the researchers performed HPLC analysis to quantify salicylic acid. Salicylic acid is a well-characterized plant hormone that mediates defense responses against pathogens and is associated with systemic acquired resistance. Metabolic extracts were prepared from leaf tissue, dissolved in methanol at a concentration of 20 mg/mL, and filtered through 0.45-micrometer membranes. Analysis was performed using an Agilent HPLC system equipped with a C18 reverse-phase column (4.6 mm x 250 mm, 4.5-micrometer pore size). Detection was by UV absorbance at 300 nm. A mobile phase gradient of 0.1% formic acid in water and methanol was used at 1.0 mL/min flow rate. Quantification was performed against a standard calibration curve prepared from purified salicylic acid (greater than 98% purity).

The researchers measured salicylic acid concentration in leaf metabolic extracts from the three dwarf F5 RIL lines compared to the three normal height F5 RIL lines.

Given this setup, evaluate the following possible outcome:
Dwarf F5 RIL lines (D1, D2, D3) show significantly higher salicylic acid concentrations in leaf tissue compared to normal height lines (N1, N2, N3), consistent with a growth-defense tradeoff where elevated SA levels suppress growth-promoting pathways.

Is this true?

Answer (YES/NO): YES